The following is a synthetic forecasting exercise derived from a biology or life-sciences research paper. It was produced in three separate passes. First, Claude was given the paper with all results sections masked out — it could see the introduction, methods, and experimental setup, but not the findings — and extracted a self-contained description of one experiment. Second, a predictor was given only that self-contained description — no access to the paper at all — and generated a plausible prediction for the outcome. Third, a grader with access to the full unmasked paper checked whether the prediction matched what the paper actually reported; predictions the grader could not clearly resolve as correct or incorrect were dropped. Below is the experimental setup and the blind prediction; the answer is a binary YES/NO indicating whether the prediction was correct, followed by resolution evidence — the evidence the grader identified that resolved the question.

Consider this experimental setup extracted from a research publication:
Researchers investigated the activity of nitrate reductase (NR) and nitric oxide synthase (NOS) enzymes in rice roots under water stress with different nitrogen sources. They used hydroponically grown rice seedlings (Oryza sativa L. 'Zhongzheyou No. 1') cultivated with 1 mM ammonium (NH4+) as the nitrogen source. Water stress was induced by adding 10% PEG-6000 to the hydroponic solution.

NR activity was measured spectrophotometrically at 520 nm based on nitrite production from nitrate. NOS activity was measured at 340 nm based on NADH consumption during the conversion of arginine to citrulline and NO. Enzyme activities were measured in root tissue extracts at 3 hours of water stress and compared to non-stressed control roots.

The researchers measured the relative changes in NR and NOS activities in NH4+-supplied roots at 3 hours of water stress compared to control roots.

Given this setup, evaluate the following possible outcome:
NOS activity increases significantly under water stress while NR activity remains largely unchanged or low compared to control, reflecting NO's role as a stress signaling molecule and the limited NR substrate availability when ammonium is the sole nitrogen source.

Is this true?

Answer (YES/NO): YES